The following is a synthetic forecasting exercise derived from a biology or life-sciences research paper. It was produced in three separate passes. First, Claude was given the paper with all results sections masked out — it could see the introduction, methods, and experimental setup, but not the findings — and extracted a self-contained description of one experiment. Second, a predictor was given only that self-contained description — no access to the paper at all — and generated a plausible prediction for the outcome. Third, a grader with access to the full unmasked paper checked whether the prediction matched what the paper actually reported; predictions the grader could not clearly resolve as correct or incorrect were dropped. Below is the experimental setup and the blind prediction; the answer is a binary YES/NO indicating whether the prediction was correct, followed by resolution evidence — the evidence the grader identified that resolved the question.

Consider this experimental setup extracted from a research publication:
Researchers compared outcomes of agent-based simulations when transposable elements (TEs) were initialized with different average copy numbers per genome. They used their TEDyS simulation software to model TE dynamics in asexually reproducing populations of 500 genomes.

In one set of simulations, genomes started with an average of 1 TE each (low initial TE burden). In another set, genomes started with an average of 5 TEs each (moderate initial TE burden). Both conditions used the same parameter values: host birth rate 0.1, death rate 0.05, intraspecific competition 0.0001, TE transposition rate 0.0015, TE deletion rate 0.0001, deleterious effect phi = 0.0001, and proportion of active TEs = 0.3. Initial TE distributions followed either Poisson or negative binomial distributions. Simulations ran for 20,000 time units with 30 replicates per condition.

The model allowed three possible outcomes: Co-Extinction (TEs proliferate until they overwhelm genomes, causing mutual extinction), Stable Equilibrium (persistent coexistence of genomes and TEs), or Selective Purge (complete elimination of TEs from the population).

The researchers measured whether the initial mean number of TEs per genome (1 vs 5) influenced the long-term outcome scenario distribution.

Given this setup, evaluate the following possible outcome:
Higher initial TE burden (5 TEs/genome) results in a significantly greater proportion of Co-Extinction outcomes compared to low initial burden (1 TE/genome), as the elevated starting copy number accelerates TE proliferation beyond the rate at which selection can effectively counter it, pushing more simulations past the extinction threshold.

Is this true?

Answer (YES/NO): NO